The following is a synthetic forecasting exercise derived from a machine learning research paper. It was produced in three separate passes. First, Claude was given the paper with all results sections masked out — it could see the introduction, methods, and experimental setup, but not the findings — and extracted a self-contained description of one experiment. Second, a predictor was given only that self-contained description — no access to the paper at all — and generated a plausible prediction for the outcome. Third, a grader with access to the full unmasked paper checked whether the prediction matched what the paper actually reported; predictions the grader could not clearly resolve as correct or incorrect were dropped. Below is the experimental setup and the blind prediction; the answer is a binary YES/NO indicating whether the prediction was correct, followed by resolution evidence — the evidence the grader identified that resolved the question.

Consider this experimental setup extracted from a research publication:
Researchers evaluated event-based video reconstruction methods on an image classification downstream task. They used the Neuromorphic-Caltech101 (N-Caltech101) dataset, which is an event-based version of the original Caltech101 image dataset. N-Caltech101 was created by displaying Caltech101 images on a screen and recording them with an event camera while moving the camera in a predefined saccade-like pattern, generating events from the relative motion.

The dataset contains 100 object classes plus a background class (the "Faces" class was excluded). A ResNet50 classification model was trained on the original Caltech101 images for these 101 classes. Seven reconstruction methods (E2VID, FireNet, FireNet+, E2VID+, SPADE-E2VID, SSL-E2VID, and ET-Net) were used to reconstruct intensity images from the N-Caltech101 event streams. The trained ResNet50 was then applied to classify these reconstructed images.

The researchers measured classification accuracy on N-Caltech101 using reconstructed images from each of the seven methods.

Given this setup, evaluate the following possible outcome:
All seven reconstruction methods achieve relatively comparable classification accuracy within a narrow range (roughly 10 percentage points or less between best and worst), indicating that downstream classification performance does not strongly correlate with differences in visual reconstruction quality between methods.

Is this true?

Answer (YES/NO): NO